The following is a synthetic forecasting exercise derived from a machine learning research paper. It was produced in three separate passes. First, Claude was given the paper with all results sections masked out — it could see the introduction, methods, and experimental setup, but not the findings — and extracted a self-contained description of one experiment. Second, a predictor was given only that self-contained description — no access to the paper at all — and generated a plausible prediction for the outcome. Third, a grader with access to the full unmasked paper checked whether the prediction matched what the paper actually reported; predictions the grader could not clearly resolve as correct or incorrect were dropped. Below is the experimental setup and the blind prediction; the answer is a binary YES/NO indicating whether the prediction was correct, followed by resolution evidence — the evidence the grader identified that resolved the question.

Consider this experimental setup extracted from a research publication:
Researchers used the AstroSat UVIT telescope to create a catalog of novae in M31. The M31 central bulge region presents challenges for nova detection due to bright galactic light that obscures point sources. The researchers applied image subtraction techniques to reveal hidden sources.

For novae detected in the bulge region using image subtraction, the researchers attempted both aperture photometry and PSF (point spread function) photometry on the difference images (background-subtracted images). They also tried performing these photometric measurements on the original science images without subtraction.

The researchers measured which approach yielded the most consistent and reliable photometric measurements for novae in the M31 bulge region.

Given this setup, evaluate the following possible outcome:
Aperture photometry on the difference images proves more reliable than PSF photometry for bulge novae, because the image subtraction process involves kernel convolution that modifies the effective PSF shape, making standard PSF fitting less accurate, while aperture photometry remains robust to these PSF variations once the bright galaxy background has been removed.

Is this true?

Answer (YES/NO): NO